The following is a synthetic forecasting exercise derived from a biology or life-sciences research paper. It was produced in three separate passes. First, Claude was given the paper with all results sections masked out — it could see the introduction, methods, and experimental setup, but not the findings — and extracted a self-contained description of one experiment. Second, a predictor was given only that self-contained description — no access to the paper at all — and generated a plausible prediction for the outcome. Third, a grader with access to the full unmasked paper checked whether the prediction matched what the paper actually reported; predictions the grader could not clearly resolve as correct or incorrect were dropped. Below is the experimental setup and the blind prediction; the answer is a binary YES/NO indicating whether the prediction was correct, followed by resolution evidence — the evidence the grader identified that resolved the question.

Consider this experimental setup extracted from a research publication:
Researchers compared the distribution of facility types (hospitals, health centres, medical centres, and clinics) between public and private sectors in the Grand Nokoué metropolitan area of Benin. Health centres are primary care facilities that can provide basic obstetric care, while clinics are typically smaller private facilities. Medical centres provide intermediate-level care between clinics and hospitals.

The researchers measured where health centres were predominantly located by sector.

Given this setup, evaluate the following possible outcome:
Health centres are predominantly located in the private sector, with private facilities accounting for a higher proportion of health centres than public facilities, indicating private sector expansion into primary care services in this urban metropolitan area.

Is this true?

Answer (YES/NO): NO